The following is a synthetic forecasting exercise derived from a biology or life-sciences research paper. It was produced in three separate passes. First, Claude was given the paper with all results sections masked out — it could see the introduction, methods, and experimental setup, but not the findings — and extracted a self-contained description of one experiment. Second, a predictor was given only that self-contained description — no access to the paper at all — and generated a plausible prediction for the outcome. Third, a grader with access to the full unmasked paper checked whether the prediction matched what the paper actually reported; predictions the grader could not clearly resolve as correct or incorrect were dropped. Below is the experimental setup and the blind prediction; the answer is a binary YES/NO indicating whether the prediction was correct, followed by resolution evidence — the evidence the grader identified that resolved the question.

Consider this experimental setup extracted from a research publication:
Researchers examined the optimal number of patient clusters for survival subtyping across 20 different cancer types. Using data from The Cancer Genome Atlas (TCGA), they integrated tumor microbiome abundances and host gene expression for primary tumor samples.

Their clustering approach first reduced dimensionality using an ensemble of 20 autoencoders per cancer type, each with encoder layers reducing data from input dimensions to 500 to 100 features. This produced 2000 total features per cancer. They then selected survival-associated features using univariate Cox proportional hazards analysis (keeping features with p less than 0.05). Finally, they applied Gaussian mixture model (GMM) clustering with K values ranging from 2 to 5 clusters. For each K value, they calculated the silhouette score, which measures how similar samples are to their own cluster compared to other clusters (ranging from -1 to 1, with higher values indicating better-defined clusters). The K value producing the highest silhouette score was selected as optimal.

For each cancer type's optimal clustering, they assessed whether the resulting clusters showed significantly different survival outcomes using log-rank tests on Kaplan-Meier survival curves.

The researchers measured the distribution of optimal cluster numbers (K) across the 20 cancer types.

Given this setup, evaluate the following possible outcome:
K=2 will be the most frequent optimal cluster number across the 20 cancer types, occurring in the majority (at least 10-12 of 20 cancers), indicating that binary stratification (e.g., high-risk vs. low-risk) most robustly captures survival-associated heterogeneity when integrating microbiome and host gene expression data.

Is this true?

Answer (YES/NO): YES